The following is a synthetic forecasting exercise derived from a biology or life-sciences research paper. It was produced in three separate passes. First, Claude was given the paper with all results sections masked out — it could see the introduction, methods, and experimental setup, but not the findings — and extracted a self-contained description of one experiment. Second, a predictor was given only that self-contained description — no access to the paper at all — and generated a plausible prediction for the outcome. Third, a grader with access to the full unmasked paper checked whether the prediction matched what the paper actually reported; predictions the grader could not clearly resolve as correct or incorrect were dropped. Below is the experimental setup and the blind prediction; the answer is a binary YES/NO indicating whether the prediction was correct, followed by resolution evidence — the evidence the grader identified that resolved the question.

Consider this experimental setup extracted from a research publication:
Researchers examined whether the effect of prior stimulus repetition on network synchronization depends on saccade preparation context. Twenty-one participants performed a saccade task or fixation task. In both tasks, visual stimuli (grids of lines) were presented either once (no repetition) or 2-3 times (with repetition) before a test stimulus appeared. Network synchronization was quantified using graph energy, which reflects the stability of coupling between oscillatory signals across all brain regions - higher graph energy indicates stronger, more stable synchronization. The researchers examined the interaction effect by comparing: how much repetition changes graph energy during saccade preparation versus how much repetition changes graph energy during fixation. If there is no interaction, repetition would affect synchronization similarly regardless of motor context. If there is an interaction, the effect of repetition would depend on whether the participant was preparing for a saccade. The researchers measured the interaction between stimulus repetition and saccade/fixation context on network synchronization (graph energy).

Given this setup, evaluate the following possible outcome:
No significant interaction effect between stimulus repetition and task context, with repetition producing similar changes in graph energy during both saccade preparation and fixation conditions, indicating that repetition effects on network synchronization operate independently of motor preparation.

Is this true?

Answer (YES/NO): NO